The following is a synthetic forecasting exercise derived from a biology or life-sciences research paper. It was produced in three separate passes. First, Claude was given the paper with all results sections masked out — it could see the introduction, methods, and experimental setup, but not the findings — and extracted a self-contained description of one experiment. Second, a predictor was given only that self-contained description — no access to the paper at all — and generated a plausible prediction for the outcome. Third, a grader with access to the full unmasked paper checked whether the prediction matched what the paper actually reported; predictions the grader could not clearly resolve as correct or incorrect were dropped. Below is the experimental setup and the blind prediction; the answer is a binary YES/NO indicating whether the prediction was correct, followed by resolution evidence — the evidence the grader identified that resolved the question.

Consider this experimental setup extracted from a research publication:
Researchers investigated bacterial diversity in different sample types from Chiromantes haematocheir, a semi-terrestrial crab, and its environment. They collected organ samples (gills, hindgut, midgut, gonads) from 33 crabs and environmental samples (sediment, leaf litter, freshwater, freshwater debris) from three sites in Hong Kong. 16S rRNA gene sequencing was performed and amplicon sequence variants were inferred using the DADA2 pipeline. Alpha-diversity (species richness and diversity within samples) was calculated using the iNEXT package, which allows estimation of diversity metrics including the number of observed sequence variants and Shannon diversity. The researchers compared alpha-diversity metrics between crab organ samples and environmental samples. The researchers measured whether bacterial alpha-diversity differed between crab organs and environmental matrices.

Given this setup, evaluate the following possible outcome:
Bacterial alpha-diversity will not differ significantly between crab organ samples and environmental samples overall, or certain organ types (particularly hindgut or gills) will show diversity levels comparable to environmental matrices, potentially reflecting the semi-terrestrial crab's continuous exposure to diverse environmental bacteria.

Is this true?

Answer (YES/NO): YES